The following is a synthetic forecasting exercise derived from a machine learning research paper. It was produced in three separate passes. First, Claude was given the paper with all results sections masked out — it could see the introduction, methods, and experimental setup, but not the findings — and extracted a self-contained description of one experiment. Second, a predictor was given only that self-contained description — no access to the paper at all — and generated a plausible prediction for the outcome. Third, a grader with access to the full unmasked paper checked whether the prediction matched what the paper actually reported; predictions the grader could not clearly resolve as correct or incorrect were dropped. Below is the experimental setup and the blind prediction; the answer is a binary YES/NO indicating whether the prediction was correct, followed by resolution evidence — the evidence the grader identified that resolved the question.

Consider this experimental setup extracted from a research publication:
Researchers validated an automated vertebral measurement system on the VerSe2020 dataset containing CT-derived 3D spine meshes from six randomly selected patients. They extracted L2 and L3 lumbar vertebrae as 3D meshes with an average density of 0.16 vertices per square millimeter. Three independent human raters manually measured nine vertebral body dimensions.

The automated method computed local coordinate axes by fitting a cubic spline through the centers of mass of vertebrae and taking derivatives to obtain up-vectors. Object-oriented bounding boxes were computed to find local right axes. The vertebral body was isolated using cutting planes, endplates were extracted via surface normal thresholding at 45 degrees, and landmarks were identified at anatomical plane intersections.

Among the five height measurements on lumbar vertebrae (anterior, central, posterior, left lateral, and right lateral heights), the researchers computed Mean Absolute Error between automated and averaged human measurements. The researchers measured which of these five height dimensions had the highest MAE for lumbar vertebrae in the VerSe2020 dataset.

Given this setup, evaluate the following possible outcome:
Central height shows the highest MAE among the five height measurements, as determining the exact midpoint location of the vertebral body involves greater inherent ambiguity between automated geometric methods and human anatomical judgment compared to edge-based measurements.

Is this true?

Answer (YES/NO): NO